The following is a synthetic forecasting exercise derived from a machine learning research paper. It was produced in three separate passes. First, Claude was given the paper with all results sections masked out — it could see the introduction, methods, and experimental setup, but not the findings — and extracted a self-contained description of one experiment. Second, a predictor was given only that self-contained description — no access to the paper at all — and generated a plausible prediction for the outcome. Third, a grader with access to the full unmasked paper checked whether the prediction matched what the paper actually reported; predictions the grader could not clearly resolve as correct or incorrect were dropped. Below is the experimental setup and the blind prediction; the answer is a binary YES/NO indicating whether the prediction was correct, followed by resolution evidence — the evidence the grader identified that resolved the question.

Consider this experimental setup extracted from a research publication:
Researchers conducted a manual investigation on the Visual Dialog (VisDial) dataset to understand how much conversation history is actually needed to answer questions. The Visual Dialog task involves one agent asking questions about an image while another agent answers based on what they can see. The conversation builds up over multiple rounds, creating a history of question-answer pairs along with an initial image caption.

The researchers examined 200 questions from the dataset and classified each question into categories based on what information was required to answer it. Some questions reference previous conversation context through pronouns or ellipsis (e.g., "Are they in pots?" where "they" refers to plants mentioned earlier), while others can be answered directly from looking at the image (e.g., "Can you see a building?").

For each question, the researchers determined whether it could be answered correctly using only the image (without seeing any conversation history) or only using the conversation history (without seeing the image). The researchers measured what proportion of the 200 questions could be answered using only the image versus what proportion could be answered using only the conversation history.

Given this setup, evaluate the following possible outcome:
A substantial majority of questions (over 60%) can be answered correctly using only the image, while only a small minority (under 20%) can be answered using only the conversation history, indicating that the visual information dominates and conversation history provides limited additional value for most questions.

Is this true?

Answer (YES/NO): YES